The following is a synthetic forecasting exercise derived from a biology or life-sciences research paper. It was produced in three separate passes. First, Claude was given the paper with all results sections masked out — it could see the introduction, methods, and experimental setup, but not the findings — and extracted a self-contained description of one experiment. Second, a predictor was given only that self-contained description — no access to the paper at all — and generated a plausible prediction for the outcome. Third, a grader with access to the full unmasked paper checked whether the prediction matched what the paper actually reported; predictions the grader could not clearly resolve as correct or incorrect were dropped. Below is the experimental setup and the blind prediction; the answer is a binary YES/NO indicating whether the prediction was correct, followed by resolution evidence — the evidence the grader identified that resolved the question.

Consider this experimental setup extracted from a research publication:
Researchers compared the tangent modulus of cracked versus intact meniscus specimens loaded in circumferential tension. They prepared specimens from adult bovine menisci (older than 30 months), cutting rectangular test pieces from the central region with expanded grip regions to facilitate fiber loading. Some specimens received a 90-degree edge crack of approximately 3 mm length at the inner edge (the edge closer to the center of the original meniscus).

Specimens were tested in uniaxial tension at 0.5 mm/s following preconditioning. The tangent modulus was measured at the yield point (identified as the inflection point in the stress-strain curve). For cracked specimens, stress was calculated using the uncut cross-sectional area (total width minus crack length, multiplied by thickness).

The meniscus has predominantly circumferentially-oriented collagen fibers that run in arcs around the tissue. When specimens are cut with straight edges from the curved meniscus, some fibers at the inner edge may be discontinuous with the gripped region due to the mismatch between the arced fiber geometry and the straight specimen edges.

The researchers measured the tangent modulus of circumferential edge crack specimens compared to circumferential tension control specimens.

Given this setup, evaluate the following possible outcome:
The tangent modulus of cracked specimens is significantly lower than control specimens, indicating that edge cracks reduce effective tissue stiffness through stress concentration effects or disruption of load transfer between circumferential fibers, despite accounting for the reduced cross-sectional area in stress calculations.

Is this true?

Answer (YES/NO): NO